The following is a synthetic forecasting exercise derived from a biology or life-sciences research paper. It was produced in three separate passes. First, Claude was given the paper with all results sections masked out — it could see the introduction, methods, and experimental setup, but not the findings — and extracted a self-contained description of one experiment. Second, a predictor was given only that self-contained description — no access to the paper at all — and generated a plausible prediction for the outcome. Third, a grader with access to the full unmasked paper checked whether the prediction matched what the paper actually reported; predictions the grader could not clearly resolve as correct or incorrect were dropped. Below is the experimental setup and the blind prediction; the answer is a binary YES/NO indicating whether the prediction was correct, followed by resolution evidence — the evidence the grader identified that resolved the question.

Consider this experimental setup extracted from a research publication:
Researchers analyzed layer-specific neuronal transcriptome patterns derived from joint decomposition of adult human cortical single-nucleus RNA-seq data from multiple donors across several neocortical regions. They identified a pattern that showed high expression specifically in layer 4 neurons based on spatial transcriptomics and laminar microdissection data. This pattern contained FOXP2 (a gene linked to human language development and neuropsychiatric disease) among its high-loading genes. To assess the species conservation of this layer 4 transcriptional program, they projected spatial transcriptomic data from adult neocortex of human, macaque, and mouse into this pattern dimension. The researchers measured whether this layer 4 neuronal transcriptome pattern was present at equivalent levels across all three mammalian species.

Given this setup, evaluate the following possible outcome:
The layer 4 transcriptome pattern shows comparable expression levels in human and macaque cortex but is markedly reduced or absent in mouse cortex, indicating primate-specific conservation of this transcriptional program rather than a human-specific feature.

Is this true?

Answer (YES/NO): YES